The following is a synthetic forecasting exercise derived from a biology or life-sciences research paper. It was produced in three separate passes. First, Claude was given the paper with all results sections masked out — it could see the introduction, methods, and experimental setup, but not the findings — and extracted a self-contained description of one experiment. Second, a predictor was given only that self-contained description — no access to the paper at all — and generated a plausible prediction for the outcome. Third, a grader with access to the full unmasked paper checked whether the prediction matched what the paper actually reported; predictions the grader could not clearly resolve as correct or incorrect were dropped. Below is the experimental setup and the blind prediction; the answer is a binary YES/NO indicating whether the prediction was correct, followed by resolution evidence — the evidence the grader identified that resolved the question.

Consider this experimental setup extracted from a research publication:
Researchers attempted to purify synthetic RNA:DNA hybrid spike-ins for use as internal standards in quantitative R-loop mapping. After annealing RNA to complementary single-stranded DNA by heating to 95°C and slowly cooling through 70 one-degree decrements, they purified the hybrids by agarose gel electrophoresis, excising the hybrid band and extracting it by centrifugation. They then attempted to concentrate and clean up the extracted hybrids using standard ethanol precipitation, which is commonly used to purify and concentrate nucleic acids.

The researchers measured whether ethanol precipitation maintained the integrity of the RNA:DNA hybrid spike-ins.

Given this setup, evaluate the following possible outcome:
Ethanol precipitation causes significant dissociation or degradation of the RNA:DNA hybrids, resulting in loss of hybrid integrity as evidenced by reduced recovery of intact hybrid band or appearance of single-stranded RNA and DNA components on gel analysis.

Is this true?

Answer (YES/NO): YES